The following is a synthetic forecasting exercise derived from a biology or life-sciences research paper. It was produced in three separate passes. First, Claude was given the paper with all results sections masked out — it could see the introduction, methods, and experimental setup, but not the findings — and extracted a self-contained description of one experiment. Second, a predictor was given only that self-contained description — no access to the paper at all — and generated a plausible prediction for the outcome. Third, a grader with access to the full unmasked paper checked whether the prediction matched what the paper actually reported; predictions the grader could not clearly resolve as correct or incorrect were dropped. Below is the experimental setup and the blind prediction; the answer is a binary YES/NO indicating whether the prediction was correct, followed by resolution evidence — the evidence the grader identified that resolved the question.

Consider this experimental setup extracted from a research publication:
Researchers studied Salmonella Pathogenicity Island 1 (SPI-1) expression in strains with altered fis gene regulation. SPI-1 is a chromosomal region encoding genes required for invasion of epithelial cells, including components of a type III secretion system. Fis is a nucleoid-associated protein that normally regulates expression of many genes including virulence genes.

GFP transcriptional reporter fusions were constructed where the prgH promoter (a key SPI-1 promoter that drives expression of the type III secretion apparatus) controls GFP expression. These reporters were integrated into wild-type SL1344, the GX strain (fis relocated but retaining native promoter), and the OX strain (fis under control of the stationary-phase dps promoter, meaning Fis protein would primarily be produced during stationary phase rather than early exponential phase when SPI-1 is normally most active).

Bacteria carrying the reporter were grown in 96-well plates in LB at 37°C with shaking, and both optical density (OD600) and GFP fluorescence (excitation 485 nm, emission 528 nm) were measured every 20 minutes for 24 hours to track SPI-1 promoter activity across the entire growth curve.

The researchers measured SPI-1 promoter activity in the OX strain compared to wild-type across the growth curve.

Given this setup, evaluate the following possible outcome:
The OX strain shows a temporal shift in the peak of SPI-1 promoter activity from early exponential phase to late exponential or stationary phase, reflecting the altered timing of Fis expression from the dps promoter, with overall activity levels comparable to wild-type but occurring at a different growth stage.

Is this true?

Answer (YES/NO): NO